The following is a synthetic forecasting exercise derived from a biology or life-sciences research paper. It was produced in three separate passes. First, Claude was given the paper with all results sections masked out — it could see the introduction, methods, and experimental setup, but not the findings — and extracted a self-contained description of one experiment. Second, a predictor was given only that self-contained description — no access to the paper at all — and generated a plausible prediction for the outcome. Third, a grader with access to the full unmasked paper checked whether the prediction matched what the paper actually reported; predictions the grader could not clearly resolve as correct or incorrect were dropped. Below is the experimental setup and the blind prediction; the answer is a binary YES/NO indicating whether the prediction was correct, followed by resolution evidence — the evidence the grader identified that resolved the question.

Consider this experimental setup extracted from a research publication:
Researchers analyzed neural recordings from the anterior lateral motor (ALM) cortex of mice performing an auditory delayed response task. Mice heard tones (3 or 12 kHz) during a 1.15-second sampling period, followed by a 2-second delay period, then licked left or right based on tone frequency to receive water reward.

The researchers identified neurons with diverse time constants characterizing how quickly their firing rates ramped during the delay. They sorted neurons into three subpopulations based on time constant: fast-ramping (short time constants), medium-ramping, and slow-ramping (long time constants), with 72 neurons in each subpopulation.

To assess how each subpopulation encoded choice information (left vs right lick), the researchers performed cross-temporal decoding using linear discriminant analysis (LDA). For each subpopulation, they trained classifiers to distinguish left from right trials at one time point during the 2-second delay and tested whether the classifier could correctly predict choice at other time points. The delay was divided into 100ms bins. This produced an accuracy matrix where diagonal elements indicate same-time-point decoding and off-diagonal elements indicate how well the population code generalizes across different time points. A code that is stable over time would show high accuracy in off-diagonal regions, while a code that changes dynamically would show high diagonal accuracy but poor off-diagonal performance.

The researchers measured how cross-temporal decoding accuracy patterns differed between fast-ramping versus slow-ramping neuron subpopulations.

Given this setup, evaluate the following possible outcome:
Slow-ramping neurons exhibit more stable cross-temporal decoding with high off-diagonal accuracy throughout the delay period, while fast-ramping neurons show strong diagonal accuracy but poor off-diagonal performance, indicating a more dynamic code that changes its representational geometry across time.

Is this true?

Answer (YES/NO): YES